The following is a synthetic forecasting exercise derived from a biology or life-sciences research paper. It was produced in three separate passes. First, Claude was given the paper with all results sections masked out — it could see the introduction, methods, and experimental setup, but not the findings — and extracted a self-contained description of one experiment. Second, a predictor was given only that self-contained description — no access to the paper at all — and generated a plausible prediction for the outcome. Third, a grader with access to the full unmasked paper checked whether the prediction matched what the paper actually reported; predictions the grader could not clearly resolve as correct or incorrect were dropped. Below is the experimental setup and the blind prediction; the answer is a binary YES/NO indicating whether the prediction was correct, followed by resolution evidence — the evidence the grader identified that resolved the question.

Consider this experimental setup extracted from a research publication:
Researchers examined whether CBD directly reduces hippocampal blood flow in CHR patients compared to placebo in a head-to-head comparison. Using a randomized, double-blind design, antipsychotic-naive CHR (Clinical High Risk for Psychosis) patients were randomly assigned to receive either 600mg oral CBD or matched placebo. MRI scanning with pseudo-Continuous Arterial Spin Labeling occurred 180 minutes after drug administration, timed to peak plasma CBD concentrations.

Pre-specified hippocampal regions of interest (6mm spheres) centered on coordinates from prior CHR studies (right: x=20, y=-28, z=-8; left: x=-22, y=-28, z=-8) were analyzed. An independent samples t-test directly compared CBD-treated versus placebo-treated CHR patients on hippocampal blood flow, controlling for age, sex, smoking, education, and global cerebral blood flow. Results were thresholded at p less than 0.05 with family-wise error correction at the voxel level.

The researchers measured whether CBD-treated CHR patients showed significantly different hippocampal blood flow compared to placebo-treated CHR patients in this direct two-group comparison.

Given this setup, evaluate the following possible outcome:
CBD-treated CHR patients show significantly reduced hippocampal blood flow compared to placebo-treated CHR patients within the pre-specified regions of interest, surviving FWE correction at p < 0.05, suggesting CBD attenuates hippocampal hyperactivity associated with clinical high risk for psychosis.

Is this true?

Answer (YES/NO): NO